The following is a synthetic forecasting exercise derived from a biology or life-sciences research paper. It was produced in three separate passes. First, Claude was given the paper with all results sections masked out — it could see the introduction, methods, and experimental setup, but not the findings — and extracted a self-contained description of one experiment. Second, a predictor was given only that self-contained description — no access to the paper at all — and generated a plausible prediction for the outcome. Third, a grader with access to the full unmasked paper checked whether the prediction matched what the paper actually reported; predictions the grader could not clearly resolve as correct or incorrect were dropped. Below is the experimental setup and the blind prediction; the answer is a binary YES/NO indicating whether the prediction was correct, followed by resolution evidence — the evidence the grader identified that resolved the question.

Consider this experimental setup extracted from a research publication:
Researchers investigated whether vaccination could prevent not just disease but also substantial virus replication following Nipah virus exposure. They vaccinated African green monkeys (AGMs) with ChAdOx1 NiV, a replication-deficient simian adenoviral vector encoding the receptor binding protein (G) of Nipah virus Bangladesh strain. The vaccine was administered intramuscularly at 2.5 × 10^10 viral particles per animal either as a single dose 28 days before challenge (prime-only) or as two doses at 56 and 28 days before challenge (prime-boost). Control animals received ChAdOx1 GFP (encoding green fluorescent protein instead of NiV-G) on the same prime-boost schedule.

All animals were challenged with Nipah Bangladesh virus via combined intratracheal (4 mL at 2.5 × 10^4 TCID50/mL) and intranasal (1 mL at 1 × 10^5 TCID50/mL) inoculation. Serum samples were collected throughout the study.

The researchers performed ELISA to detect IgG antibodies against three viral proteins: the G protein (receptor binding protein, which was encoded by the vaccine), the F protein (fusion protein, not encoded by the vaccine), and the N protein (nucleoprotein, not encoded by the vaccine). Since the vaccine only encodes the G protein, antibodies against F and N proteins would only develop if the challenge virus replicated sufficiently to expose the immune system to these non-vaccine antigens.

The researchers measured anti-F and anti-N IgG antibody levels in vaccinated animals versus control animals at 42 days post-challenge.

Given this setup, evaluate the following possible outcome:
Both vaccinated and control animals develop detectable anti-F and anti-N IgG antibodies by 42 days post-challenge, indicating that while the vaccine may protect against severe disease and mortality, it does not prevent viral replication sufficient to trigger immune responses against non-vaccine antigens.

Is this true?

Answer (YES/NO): NO